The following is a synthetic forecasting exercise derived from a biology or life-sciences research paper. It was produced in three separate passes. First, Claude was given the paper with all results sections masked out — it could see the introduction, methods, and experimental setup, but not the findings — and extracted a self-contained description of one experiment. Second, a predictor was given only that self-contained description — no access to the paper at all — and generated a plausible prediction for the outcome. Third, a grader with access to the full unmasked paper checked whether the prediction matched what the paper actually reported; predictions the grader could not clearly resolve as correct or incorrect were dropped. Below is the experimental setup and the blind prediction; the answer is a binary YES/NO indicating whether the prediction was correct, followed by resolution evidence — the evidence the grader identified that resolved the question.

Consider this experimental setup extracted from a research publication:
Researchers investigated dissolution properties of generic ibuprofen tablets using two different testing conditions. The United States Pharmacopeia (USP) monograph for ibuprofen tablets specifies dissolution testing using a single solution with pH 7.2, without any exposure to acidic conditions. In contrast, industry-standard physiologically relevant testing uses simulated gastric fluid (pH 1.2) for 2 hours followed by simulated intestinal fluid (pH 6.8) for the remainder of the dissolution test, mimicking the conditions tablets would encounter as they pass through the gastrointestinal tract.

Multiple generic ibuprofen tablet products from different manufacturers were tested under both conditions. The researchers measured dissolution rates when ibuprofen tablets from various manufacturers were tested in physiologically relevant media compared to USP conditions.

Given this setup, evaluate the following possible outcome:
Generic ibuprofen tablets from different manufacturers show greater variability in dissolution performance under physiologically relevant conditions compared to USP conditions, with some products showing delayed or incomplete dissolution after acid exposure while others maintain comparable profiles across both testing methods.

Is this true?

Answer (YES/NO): YES